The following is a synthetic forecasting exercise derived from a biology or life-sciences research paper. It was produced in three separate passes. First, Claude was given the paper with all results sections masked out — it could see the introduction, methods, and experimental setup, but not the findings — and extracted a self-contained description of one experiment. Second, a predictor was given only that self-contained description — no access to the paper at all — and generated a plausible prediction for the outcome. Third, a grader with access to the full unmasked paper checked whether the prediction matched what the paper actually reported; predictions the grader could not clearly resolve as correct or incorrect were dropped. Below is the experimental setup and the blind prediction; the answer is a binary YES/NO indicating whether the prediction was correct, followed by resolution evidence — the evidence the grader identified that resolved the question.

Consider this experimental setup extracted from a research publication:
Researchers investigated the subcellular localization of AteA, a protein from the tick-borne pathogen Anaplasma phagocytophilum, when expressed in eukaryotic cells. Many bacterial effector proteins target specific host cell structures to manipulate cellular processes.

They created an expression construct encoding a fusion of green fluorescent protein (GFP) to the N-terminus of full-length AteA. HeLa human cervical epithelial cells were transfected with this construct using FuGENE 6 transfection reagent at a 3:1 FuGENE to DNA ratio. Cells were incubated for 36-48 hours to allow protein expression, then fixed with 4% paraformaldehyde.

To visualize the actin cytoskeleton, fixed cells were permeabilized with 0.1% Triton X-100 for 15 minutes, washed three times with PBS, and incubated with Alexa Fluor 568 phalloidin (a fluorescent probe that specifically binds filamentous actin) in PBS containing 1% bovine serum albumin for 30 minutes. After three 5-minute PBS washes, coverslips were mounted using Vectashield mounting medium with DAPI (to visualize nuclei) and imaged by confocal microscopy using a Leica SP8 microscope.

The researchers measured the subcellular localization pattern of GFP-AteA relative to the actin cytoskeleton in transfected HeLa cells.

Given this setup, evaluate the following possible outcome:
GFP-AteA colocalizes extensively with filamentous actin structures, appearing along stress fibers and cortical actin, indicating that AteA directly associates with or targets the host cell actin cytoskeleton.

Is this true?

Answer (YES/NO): NO